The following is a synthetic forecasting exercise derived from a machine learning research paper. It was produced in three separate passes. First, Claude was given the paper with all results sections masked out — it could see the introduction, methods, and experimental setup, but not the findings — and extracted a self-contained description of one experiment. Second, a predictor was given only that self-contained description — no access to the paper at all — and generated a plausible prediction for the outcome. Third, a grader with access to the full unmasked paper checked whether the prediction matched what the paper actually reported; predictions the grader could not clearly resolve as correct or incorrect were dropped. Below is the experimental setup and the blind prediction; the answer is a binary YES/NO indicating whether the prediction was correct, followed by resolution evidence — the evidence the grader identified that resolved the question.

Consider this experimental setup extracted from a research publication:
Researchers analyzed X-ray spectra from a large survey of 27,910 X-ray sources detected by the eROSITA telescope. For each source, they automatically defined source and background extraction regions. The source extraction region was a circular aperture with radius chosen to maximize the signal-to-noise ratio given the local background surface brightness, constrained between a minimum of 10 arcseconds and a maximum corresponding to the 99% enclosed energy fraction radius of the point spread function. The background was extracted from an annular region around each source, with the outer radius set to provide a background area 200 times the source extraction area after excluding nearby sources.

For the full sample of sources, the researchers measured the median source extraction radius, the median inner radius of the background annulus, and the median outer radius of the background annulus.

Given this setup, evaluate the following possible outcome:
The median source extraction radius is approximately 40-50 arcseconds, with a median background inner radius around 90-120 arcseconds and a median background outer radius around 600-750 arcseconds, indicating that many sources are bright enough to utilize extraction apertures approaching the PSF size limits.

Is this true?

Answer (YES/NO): NO